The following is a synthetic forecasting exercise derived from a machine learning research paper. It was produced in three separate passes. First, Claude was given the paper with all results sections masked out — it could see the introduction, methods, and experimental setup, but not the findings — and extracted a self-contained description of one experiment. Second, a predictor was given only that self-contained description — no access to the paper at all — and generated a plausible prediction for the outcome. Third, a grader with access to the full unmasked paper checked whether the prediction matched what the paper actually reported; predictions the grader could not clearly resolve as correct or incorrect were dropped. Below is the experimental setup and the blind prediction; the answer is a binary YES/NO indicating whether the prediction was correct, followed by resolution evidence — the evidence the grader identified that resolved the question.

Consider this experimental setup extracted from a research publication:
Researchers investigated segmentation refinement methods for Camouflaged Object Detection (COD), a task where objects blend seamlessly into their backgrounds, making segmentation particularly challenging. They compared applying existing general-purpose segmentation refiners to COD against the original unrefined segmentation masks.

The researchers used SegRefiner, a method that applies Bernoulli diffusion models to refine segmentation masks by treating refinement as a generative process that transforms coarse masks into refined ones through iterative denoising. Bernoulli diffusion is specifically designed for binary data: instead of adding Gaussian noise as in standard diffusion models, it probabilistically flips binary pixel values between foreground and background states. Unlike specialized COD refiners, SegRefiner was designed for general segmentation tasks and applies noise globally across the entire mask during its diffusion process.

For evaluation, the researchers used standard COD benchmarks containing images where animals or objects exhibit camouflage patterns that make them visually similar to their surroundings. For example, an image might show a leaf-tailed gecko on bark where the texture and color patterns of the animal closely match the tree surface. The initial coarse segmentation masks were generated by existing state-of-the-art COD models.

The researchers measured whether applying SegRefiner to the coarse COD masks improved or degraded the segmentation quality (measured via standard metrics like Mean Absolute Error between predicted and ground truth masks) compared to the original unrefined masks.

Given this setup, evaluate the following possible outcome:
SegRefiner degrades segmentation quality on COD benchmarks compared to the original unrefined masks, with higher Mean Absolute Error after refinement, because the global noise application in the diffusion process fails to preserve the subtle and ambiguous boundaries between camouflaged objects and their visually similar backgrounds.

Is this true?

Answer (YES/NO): YES